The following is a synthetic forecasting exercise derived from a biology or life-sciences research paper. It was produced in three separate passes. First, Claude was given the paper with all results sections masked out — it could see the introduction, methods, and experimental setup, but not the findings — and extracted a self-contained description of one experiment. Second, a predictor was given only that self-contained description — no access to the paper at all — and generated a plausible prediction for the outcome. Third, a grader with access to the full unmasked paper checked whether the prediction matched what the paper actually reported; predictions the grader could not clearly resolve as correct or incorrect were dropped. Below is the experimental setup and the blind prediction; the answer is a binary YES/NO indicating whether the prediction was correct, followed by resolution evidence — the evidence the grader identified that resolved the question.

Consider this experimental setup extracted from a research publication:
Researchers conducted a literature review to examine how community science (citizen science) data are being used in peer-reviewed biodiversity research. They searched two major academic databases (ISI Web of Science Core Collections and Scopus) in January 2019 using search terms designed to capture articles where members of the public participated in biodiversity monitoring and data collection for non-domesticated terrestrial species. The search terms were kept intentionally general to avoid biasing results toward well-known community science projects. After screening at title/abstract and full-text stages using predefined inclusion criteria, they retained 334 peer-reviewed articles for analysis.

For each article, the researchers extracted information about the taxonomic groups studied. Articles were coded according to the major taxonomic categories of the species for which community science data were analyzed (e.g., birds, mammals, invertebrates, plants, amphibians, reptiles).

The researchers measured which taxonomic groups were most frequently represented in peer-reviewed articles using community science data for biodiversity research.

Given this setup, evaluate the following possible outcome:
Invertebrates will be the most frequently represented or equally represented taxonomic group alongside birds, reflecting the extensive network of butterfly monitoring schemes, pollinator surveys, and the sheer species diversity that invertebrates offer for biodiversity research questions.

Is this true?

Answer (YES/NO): NO